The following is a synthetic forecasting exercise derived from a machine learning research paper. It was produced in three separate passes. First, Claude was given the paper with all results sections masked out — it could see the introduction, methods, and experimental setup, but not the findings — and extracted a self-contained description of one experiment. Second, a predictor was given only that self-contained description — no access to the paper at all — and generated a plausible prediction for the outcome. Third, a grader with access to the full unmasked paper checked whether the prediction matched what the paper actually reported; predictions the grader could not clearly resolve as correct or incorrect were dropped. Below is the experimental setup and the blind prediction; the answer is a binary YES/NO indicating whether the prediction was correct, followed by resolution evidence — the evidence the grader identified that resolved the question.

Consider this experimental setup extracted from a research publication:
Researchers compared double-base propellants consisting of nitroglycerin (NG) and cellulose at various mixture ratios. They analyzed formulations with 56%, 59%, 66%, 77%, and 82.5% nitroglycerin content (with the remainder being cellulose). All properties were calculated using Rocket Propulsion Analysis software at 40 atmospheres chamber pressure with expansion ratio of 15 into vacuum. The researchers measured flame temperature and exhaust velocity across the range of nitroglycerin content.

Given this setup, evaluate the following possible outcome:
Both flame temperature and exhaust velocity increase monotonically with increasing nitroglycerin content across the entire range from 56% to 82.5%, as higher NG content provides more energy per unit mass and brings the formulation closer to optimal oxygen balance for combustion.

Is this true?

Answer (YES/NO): YES